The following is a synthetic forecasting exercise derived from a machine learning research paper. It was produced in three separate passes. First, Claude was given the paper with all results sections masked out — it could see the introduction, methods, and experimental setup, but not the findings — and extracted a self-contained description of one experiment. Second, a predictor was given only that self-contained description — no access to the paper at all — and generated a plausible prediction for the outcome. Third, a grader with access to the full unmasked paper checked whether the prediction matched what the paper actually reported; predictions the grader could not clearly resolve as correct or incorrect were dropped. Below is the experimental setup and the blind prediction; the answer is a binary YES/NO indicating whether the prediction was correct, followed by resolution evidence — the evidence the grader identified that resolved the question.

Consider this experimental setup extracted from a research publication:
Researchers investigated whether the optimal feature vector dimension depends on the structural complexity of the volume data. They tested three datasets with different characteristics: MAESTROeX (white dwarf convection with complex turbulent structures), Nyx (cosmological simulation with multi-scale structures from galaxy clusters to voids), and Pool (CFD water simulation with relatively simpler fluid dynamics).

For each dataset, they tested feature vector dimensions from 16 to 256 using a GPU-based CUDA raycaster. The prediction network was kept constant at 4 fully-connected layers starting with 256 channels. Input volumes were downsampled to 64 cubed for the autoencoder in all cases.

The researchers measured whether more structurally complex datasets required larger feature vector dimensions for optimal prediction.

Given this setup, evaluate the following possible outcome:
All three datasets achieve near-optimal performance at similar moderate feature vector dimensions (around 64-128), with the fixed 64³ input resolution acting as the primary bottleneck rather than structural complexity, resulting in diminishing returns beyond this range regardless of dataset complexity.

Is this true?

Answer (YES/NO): NO